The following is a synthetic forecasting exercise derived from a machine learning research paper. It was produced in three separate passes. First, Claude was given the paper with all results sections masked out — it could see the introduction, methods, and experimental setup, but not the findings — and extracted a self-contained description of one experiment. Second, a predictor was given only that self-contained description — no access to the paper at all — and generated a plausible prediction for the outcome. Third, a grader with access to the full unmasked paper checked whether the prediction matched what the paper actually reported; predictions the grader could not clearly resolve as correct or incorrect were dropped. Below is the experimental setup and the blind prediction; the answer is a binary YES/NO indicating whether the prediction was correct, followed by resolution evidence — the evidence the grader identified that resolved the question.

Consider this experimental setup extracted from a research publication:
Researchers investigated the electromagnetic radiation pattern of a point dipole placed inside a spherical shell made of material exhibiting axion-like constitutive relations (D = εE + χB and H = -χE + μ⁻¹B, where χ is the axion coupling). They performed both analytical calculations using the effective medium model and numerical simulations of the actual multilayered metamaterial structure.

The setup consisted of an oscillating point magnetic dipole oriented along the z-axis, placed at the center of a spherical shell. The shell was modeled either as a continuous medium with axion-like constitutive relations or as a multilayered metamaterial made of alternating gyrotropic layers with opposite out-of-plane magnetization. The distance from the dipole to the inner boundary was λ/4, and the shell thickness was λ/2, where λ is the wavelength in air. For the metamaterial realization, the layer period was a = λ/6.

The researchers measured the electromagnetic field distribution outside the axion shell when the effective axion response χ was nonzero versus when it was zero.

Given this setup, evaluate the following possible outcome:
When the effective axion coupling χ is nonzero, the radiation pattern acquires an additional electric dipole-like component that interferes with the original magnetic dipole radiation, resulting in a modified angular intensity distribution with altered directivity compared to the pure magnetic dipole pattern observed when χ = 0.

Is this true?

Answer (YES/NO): YES